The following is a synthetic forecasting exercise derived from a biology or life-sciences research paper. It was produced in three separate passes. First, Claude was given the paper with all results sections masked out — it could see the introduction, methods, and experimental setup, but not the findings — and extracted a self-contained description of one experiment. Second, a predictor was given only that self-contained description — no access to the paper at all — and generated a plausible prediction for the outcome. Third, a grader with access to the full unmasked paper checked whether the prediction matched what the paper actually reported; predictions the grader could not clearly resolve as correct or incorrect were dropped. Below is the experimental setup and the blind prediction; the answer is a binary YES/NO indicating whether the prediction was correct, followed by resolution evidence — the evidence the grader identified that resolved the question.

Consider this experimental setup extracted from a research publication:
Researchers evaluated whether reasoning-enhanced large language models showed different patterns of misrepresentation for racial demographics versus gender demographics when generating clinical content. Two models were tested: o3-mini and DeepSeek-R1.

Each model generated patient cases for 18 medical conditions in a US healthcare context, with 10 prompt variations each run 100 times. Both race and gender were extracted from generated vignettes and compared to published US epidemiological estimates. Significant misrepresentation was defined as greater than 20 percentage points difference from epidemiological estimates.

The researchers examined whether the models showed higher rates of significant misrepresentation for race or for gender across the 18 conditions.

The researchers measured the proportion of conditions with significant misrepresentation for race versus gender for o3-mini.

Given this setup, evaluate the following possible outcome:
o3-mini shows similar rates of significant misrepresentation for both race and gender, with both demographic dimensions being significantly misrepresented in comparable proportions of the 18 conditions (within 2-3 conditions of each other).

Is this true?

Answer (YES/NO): NO